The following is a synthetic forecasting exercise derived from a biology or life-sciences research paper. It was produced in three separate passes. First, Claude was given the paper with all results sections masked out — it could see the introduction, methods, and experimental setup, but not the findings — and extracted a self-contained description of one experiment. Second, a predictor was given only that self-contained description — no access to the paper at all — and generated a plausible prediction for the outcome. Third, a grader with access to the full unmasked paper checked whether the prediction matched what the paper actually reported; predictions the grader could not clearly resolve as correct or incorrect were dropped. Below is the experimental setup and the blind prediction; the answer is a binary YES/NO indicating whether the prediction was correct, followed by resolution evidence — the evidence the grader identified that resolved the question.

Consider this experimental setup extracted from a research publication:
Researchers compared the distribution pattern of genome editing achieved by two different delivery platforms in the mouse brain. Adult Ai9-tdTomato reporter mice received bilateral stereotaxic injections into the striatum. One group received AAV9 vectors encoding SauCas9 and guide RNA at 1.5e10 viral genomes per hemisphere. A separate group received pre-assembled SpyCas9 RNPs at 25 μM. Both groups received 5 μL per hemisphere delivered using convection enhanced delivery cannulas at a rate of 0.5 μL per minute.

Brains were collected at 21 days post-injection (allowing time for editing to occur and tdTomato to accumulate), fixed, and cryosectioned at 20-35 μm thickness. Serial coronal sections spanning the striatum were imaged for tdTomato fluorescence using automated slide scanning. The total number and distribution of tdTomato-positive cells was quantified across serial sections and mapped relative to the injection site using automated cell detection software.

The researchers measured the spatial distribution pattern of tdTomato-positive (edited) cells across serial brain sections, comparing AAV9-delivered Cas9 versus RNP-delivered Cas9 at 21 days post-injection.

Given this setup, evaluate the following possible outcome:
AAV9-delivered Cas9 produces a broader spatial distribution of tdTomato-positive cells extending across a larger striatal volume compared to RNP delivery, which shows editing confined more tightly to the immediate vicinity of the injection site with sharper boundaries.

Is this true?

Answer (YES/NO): YES